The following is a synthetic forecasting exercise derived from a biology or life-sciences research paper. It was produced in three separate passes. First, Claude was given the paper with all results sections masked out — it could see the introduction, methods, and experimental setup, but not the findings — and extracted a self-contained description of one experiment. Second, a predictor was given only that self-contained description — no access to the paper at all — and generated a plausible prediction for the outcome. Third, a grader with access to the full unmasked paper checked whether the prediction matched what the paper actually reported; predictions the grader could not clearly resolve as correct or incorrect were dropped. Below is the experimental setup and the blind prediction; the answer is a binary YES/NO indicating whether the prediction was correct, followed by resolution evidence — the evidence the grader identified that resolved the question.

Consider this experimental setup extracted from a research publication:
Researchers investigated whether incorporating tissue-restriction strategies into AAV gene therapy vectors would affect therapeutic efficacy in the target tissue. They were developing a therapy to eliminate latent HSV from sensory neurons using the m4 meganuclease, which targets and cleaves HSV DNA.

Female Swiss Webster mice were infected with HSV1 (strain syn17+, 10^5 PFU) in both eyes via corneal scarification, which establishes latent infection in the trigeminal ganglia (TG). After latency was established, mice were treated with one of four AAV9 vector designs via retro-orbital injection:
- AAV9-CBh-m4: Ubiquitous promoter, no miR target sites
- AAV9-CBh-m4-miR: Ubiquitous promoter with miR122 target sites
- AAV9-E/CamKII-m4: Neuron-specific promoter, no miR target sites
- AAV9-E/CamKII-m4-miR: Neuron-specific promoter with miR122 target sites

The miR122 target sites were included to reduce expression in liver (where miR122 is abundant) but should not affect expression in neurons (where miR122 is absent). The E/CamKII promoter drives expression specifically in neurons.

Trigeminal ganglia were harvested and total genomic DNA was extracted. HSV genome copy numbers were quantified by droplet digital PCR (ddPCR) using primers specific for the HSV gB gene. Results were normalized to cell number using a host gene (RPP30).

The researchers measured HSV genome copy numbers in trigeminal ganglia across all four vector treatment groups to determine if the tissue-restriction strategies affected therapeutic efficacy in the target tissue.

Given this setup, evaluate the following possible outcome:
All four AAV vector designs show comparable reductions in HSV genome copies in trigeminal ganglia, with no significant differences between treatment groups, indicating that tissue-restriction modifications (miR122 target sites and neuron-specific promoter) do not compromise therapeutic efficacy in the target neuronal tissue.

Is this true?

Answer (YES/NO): NO